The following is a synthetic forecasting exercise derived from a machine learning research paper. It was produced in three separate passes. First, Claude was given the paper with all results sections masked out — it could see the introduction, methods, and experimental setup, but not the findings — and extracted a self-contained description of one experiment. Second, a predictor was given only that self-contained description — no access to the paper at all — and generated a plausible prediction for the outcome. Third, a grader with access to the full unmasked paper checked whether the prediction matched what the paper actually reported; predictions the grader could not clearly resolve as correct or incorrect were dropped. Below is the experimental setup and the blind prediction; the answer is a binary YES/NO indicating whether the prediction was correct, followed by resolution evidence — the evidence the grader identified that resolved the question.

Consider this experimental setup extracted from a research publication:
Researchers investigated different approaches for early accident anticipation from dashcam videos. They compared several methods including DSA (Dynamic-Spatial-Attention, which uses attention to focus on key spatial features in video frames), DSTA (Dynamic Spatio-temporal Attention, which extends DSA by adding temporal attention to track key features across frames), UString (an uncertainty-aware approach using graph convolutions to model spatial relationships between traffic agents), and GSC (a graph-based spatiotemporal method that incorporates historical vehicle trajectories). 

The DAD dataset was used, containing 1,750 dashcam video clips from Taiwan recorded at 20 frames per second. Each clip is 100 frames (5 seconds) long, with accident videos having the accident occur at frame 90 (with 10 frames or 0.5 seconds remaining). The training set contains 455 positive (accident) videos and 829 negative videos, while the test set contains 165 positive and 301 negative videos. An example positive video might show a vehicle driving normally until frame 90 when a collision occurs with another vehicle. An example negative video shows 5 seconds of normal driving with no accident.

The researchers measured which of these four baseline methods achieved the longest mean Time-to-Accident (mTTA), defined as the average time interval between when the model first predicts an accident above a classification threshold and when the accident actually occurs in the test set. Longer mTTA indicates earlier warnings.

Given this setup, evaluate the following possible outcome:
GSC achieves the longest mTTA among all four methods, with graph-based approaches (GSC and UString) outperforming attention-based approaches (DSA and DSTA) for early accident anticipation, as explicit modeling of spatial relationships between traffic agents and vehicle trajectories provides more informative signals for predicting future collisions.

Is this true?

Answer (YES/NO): NO